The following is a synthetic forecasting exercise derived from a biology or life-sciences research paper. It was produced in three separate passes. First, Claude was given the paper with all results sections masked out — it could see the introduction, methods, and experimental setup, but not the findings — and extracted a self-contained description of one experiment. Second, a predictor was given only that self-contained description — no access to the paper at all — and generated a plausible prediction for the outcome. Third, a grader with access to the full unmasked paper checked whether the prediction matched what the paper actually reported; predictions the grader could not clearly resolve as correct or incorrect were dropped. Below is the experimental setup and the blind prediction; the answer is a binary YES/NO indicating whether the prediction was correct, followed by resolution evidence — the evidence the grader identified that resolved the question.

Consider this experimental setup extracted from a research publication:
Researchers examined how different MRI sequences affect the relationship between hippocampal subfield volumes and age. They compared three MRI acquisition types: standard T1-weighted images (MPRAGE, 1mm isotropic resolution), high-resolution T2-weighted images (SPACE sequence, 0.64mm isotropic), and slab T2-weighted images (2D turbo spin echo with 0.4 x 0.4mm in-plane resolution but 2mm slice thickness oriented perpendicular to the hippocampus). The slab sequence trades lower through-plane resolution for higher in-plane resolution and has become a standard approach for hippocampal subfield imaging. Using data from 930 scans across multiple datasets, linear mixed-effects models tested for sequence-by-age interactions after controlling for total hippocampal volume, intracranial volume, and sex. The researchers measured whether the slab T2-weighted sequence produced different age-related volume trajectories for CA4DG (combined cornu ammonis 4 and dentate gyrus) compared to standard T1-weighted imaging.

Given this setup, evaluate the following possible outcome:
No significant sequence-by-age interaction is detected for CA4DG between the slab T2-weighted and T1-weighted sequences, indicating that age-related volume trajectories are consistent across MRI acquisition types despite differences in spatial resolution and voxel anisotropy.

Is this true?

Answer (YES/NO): NO